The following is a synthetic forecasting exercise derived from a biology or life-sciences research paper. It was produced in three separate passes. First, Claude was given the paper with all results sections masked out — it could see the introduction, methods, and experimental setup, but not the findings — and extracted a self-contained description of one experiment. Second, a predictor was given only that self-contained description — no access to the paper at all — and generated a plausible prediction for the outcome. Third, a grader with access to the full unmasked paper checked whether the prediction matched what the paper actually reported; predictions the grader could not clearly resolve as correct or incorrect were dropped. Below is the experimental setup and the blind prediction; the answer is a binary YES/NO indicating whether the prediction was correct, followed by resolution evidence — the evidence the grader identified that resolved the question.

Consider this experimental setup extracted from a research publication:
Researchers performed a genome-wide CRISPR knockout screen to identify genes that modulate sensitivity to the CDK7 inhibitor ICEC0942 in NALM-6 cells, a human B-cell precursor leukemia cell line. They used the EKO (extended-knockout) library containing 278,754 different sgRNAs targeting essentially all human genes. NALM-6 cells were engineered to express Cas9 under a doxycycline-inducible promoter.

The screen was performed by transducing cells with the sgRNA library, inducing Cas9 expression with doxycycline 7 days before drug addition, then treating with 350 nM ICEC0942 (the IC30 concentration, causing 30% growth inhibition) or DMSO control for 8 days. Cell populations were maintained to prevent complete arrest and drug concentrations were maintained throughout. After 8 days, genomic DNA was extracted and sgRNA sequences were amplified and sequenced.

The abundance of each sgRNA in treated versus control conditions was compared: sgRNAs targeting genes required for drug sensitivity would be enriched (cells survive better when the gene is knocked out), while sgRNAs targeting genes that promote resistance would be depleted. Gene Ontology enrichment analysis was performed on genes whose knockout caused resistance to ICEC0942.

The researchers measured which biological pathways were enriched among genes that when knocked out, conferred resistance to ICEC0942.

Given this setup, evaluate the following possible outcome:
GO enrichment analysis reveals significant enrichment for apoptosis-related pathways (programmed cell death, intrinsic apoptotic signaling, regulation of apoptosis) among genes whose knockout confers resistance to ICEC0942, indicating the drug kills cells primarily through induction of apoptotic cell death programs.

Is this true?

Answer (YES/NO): NO